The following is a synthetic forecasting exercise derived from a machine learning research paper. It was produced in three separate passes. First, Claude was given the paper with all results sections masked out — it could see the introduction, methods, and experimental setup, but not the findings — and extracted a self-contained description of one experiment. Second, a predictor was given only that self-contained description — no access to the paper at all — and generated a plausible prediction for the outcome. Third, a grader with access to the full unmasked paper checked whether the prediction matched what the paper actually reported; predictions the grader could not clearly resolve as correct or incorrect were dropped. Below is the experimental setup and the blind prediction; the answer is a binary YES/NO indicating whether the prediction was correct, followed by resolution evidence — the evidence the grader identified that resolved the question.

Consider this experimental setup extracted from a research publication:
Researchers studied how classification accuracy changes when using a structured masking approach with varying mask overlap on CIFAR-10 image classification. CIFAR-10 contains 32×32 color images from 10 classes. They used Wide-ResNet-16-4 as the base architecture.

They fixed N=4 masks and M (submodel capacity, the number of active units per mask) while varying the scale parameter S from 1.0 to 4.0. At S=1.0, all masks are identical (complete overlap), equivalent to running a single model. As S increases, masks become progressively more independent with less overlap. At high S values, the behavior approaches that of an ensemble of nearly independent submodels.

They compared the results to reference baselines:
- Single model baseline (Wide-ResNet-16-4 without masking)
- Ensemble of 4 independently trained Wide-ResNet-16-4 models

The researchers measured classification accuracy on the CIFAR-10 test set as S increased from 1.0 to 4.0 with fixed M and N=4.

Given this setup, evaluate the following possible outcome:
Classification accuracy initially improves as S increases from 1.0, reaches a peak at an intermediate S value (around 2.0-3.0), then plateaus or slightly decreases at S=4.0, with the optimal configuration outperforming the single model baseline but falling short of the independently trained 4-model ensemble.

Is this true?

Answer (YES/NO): NO